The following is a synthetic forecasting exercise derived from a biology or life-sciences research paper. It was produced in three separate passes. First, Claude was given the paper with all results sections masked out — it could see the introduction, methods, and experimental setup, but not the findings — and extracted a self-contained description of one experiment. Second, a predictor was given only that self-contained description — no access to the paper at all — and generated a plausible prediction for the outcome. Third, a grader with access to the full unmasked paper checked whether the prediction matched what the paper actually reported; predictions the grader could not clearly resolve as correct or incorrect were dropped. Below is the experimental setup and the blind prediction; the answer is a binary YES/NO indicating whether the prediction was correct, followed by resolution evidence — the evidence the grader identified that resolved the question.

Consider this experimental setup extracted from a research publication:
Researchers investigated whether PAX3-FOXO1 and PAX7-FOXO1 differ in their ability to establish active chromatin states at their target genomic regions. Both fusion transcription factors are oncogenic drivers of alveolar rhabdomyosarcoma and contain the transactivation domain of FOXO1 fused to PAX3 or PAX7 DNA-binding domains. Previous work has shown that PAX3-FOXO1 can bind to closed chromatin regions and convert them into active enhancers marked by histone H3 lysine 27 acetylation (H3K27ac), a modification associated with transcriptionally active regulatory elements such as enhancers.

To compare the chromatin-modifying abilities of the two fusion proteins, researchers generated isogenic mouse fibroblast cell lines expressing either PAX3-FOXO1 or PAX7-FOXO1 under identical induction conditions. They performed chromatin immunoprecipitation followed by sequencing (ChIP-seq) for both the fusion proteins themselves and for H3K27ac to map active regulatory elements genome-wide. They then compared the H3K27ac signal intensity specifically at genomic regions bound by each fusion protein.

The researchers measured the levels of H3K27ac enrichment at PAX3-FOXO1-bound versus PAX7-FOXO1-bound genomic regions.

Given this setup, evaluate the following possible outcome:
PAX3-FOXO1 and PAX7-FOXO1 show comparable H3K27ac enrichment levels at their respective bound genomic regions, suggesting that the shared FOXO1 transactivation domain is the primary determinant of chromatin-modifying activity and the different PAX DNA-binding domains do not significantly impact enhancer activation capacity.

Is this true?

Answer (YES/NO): NO